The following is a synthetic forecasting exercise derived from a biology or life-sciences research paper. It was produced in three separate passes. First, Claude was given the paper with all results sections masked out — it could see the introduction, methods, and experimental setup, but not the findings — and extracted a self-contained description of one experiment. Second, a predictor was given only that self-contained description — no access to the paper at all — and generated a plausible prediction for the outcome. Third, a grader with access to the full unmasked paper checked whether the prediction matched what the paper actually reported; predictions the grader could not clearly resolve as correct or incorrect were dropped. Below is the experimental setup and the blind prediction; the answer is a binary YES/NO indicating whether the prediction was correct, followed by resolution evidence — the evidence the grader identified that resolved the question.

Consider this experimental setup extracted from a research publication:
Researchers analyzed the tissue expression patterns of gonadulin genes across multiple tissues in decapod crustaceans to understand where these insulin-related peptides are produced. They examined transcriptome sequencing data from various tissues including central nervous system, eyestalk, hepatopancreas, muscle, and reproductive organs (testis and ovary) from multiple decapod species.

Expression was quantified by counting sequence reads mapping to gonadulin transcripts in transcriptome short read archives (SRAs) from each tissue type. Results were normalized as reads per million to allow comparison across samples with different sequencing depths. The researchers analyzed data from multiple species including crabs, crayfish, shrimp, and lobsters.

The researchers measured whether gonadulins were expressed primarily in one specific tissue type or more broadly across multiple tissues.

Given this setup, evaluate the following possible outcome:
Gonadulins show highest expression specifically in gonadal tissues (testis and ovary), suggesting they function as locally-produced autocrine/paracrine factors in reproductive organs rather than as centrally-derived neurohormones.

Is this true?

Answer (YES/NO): NO